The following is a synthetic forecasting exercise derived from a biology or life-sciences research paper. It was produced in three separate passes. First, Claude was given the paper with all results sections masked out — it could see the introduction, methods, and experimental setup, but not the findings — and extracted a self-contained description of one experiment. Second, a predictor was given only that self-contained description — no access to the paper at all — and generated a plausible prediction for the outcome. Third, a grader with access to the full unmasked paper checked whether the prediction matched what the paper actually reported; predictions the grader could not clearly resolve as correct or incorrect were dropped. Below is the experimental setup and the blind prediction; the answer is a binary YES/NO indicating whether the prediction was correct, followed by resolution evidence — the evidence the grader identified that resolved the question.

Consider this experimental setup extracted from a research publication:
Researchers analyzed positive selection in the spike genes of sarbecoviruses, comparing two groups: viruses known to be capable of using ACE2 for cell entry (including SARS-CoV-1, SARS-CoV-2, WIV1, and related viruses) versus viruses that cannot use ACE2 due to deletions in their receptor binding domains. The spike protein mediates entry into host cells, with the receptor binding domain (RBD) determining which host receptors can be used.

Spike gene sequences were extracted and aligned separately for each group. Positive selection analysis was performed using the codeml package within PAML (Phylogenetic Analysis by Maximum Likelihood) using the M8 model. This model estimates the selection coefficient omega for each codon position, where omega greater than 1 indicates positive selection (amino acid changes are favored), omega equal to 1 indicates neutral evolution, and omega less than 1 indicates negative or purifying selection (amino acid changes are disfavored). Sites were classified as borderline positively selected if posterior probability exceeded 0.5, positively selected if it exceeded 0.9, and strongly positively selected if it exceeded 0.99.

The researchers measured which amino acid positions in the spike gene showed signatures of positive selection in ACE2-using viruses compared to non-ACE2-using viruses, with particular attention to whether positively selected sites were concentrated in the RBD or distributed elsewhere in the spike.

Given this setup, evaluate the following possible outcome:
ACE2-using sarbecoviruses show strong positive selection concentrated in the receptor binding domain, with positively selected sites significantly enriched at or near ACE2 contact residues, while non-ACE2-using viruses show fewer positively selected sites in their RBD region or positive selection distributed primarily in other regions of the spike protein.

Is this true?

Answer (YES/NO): YES